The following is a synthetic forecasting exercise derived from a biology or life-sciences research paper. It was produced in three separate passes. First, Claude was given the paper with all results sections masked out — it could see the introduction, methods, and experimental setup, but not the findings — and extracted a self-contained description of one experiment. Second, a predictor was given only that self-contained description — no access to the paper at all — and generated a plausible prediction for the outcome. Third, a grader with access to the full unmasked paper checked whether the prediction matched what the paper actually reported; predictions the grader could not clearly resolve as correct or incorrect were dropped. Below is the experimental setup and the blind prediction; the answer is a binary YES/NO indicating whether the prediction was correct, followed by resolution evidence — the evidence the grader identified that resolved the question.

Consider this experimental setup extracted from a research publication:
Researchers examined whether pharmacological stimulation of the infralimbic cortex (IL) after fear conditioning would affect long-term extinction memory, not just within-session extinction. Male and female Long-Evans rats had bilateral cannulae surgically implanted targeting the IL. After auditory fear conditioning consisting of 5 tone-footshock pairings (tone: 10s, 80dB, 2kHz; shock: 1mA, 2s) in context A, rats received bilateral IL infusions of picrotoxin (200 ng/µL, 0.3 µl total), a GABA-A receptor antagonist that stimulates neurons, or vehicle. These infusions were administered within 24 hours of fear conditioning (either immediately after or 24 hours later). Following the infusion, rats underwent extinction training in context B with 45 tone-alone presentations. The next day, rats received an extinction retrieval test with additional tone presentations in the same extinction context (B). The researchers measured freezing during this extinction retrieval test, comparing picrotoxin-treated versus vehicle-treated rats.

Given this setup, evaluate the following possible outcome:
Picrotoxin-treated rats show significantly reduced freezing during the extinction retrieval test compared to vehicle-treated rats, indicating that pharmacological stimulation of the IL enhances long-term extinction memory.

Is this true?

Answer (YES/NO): YES